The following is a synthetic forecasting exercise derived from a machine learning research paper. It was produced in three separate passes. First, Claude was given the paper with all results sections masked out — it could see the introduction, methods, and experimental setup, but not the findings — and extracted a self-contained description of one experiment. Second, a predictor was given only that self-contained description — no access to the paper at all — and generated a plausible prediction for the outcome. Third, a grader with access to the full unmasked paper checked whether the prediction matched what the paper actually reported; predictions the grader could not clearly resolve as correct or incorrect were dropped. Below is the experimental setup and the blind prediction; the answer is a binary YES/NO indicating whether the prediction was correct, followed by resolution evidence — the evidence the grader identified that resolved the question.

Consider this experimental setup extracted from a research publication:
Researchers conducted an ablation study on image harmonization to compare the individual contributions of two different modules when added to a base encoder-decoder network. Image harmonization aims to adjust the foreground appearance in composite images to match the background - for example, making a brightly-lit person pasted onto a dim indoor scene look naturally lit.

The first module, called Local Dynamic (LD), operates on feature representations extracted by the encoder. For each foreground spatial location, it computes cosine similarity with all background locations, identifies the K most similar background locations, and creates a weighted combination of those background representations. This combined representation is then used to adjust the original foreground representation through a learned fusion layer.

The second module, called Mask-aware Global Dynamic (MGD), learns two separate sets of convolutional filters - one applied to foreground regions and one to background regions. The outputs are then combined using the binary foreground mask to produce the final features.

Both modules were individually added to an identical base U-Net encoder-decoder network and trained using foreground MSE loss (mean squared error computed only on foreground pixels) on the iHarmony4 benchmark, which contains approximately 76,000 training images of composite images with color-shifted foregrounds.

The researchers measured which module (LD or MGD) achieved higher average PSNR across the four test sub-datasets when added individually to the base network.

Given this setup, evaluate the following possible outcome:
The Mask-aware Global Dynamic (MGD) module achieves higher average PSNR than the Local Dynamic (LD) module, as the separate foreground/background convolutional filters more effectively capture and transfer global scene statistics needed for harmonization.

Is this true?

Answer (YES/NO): NO